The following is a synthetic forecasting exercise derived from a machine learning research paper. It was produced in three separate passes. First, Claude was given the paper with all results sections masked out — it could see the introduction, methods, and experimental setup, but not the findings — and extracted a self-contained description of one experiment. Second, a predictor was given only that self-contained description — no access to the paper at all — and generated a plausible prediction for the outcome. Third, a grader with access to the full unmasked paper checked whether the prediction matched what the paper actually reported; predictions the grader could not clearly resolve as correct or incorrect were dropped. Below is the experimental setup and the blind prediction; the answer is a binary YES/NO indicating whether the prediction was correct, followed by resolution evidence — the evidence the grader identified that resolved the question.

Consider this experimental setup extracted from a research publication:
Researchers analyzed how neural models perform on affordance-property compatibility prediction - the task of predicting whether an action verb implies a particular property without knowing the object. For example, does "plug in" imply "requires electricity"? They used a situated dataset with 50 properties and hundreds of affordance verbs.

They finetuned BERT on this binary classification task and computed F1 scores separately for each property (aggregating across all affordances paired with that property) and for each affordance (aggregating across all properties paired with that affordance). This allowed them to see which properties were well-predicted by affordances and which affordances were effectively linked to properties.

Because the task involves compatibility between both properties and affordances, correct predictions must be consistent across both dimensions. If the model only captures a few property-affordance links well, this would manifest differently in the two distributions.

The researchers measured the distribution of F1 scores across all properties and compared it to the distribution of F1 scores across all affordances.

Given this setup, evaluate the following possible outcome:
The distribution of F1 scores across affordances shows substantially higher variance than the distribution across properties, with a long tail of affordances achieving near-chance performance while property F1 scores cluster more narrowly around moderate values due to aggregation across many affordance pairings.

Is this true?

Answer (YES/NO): NO